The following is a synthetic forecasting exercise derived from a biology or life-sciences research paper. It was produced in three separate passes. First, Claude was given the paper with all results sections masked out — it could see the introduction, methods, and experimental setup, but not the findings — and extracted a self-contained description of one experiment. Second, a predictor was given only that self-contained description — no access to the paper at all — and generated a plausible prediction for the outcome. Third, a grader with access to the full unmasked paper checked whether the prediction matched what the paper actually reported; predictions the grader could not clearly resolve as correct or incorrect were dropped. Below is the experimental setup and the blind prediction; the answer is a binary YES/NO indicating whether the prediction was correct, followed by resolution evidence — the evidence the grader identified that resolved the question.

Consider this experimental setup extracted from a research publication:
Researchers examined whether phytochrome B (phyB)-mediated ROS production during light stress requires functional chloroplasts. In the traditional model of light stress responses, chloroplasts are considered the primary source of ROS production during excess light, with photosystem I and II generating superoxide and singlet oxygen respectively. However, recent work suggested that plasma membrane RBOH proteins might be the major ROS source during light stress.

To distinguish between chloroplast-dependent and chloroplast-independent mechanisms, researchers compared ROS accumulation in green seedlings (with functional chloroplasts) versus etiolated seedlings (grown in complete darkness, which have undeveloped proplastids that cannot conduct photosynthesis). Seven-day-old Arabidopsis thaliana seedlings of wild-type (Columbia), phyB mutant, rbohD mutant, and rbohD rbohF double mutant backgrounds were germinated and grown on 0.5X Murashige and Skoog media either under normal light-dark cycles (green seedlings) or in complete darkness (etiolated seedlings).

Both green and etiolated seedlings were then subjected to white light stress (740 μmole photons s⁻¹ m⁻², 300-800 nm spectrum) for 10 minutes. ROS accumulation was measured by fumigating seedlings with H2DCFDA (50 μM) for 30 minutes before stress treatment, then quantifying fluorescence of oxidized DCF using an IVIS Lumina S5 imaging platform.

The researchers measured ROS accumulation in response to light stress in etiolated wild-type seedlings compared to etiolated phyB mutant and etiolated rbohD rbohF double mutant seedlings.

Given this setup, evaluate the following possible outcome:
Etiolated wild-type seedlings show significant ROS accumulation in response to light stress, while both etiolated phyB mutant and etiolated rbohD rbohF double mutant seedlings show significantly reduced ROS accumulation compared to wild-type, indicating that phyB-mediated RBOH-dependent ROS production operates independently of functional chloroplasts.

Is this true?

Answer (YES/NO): YES